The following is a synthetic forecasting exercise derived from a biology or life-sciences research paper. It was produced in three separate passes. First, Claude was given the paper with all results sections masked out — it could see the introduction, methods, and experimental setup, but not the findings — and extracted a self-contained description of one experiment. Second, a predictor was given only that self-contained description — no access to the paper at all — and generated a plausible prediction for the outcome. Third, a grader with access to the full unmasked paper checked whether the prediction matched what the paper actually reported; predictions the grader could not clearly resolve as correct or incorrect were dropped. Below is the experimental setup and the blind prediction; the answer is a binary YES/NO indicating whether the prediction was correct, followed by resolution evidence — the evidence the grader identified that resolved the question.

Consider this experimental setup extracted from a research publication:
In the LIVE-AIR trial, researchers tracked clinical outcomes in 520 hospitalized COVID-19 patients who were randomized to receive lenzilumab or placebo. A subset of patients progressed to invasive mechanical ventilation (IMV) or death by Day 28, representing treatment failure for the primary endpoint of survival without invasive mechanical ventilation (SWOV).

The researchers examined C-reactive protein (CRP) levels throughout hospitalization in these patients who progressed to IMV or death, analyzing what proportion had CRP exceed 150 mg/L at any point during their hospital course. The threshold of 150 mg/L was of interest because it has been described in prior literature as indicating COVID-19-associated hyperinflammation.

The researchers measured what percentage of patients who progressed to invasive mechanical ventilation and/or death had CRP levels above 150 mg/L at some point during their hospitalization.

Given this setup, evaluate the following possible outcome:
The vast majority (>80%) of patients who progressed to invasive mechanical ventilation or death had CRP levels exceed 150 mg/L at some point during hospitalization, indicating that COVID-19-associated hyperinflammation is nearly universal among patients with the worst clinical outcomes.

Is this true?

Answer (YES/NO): NO